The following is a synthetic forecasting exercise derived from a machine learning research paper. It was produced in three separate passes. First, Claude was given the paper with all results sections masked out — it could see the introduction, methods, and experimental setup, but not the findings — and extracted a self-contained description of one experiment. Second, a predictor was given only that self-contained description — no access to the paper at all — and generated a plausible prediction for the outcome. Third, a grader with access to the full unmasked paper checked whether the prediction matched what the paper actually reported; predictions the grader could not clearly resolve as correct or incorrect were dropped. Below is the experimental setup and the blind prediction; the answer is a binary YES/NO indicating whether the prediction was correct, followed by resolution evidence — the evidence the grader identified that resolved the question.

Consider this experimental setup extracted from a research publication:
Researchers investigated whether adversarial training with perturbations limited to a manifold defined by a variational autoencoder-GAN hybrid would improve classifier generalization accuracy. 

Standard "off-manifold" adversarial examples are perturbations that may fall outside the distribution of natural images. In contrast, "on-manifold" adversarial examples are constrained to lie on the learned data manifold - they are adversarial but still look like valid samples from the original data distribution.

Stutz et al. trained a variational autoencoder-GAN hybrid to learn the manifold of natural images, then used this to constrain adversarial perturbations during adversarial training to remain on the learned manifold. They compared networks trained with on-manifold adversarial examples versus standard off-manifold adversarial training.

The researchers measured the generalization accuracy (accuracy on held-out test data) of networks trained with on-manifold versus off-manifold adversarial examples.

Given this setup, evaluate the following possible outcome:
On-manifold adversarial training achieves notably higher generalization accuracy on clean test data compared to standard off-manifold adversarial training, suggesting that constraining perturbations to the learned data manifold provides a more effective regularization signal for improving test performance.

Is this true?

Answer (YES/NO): YES